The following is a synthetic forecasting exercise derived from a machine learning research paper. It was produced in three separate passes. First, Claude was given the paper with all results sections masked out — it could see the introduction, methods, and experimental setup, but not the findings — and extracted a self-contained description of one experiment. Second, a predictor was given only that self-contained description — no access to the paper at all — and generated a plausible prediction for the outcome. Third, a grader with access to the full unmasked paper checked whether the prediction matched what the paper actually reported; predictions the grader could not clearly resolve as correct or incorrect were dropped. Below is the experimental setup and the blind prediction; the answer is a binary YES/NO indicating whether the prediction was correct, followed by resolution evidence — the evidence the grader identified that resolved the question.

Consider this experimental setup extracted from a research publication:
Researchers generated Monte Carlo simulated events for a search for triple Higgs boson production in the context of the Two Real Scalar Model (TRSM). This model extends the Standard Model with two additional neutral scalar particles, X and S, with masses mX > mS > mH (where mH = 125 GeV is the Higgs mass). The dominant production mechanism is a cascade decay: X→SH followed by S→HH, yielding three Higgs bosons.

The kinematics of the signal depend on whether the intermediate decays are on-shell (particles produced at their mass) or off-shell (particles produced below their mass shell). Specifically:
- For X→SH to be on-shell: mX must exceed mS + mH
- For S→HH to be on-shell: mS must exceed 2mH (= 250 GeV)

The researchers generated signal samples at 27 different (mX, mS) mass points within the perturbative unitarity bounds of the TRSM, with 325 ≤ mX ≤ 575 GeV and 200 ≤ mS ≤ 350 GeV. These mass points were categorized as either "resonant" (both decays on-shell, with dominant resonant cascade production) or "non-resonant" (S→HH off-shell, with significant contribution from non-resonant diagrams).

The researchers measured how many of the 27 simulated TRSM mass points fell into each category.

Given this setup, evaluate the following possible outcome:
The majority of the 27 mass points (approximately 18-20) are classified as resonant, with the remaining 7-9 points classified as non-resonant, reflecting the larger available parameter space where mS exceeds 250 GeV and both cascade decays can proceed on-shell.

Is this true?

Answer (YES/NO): YES